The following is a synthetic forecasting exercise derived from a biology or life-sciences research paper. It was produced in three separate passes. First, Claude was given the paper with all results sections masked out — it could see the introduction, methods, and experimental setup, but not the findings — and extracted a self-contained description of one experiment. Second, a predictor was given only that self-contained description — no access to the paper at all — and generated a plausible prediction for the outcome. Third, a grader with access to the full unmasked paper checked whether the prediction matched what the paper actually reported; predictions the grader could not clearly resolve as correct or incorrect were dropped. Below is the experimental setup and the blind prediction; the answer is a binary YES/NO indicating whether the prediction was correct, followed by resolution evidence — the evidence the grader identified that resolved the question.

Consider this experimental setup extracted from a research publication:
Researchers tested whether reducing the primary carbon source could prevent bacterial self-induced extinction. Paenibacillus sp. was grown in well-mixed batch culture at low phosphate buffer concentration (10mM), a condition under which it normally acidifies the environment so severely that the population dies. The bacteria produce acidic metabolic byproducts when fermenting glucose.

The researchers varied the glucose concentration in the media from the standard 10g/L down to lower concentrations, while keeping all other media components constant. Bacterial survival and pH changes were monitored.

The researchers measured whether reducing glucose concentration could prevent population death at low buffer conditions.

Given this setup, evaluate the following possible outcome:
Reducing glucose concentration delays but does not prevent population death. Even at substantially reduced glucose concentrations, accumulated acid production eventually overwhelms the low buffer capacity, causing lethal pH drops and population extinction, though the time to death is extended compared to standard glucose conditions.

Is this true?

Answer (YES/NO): NO